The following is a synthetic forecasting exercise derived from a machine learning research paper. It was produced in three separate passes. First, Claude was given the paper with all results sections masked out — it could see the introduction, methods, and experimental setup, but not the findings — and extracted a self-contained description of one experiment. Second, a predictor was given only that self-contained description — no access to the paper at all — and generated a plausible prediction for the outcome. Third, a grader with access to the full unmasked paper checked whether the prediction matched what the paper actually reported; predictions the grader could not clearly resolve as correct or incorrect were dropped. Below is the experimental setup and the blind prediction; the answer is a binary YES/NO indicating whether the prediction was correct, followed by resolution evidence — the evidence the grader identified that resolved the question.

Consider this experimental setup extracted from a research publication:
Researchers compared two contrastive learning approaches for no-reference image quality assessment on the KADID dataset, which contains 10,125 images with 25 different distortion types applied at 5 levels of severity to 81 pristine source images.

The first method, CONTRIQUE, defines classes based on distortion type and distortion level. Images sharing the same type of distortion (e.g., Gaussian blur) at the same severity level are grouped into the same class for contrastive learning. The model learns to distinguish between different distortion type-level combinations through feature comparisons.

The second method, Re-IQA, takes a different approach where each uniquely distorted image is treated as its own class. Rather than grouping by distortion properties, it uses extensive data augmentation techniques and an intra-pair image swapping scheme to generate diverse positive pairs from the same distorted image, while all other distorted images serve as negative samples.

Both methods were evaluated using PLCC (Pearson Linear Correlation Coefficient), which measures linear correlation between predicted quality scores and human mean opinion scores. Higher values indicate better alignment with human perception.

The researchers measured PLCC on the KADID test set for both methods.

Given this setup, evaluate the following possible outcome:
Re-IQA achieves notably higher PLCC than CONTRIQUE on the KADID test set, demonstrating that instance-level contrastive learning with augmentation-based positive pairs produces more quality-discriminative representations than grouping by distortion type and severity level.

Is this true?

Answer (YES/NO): NO